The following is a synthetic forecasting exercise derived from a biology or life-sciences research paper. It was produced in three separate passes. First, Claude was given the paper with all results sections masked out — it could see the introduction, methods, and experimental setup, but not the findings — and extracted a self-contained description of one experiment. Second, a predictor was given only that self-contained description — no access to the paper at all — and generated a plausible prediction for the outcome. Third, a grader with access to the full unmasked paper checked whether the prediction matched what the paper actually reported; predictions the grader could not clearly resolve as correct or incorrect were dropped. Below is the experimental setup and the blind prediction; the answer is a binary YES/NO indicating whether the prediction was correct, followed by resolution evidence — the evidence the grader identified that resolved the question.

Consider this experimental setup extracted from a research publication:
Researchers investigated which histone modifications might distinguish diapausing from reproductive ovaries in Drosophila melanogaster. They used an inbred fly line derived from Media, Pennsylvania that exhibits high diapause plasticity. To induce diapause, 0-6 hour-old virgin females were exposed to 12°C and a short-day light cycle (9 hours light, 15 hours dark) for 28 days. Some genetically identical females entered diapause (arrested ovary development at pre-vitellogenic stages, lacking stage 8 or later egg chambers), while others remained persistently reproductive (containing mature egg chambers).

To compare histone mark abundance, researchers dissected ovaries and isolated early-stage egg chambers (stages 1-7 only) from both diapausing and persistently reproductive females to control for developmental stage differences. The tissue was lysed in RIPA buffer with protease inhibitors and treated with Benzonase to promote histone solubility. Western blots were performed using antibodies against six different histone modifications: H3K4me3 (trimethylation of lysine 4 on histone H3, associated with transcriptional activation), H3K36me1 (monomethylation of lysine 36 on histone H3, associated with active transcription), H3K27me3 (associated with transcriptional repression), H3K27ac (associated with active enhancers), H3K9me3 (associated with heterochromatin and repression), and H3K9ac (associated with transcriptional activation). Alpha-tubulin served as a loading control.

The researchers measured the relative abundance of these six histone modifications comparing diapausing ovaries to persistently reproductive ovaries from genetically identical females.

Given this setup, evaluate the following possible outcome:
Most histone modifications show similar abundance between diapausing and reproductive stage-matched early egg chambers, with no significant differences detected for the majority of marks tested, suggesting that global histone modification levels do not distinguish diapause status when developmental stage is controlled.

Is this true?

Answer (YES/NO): NO